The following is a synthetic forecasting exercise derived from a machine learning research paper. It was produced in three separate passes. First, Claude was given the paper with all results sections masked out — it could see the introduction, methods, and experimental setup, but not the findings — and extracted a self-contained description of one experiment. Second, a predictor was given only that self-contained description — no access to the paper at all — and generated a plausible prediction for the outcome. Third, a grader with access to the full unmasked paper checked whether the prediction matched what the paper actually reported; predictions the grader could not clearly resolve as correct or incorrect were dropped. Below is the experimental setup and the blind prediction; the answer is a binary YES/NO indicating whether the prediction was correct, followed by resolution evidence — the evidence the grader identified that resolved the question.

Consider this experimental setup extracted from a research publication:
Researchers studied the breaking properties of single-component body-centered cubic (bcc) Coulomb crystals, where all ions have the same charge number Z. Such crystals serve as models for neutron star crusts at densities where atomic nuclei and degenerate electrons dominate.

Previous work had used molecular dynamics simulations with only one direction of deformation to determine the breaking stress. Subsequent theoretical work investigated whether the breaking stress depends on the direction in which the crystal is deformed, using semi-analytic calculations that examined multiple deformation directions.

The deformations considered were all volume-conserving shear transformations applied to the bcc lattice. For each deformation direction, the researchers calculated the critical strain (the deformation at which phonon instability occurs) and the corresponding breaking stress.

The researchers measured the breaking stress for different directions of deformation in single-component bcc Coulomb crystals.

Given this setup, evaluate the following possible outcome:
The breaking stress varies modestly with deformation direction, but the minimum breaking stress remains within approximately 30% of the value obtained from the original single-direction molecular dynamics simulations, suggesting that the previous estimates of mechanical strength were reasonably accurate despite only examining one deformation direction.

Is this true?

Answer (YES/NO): NO